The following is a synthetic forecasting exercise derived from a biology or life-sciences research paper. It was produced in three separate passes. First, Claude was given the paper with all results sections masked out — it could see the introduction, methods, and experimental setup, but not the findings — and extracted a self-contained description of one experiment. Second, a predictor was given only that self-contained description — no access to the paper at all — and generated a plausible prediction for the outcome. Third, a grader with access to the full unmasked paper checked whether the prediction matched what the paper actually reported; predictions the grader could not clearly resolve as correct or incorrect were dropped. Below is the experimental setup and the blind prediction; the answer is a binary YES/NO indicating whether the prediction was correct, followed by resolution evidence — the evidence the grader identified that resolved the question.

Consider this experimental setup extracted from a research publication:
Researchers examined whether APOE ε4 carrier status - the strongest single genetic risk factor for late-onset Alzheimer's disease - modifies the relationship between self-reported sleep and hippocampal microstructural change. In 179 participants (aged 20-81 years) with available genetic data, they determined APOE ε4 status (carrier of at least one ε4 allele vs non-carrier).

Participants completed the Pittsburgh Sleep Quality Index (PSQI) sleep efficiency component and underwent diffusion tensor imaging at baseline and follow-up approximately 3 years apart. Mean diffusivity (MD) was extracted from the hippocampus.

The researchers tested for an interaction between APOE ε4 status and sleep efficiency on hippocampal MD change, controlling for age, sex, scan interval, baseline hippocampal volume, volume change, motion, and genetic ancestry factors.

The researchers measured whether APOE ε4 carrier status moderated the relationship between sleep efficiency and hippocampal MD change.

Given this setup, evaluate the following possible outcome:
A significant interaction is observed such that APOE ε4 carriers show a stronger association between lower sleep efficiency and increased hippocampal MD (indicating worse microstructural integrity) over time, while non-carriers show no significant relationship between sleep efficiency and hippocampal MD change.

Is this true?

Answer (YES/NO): NO